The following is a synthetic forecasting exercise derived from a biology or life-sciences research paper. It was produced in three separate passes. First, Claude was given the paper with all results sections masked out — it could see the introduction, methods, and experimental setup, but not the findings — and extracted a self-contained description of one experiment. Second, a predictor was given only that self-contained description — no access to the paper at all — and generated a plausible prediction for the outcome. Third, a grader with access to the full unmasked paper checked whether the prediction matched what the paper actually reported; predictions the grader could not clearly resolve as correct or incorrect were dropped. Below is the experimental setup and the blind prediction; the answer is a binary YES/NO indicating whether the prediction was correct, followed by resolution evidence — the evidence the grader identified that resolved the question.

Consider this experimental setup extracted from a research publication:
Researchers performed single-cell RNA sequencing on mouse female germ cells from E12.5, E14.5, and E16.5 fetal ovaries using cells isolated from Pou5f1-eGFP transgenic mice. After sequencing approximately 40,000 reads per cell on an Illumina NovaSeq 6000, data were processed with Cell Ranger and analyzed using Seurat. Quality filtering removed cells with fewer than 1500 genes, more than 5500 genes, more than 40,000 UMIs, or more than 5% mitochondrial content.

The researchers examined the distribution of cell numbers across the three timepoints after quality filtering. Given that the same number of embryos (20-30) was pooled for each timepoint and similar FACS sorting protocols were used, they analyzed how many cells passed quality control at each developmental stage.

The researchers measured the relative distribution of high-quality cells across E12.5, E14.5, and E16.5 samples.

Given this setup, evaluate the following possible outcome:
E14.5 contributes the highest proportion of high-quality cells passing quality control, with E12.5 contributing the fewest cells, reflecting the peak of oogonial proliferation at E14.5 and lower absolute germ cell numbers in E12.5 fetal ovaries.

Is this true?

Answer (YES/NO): YES